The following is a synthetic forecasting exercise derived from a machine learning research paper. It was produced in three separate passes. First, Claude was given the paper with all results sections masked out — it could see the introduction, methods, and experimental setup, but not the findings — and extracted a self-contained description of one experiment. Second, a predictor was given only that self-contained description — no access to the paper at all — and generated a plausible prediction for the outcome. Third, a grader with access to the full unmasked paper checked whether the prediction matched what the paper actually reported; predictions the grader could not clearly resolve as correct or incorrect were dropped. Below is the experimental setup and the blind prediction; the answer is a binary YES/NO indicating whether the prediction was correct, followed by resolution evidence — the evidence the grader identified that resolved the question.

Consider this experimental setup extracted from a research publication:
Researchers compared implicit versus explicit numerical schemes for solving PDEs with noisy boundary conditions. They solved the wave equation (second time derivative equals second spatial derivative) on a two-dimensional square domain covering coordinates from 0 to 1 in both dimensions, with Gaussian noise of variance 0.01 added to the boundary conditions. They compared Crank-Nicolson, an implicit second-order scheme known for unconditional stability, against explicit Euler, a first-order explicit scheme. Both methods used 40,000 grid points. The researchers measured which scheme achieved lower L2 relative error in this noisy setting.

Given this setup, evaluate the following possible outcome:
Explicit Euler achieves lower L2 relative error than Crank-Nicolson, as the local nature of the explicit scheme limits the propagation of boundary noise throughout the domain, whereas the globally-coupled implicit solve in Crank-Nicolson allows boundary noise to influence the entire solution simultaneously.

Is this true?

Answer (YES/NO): NO